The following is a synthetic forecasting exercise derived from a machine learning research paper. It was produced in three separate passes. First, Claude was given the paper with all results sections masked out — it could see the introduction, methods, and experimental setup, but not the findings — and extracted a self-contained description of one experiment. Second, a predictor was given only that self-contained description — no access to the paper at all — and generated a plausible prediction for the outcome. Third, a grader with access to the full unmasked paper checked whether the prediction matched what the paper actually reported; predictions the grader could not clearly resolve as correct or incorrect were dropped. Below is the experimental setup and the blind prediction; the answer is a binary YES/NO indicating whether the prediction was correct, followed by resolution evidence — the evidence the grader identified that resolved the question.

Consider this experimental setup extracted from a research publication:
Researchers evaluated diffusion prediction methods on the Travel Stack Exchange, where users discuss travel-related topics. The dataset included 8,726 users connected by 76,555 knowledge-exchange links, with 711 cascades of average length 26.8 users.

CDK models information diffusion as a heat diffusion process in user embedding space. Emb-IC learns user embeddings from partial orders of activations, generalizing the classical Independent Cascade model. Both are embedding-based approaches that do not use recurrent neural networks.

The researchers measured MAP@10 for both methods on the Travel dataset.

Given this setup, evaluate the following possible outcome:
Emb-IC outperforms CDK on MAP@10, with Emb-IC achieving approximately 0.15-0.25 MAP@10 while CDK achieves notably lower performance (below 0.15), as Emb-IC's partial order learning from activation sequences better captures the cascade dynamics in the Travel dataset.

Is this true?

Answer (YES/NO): NO